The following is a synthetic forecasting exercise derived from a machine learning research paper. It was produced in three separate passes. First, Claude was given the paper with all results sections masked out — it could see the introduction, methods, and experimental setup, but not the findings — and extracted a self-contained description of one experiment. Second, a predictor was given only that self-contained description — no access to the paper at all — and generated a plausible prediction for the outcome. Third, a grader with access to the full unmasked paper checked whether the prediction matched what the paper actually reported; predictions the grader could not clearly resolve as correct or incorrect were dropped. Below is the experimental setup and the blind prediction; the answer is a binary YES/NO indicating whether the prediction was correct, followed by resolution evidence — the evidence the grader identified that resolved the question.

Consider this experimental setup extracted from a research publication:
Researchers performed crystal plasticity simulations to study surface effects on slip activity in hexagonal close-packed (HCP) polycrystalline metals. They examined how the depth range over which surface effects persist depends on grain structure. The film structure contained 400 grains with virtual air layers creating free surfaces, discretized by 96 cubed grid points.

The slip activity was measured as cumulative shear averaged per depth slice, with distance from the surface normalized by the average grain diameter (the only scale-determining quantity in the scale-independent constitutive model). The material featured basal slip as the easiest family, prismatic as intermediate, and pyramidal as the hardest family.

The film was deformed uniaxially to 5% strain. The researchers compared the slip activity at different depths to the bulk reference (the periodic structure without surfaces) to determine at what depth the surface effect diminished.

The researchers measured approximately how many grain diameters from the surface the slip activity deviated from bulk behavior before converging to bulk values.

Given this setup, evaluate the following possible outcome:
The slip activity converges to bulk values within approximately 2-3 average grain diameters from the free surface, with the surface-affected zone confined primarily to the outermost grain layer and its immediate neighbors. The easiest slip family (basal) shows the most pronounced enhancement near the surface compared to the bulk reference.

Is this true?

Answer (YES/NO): NO